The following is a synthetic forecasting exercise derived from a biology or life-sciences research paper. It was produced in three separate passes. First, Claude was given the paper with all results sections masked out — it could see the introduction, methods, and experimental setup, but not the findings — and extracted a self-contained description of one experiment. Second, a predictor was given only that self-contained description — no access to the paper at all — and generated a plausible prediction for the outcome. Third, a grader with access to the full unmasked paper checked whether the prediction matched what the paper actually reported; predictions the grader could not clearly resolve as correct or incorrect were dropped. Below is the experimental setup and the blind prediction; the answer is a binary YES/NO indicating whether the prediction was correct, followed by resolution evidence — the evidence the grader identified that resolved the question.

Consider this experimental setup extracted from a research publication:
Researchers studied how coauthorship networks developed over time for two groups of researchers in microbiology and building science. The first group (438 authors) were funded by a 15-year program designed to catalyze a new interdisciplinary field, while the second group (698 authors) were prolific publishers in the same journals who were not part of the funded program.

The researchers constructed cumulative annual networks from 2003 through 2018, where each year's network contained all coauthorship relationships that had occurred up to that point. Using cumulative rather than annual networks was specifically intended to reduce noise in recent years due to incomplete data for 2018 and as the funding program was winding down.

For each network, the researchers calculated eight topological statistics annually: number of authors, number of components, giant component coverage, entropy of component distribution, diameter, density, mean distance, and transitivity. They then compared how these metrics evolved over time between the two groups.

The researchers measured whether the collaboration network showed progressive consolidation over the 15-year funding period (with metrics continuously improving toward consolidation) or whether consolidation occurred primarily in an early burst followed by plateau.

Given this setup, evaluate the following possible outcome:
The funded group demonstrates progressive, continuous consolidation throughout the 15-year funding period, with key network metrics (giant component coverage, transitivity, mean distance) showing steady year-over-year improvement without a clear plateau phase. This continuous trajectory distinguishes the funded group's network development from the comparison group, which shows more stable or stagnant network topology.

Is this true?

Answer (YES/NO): NO